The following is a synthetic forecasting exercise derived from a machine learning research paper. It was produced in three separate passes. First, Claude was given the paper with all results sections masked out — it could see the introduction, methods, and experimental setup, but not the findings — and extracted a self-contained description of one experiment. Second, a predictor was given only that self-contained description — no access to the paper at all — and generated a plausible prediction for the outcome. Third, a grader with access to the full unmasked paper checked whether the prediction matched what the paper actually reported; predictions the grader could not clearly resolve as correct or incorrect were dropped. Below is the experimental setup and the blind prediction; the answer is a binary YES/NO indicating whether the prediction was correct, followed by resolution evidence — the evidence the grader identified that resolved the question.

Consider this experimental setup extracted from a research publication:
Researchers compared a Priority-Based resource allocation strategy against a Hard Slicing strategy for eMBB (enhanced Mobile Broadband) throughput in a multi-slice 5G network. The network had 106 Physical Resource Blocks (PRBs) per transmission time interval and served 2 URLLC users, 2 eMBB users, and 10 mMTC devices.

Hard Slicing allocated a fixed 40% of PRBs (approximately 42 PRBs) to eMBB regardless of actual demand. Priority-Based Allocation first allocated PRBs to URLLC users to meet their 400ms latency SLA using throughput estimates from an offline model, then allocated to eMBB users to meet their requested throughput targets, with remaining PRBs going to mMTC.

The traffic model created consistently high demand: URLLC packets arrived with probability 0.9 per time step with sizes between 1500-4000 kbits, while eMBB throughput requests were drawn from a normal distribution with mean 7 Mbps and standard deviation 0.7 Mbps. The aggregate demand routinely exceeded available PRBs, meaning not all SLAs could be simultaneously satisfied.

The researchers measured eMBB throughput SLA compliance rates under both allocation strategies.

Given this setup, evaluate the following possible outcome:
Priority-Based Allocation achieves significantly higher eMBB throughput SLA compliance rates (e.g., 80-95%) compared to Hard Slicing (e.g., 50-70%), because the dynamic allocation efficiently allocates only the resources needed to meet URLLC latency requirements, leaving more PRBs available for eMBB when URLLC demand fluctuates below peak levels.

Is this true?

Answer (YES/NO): NO